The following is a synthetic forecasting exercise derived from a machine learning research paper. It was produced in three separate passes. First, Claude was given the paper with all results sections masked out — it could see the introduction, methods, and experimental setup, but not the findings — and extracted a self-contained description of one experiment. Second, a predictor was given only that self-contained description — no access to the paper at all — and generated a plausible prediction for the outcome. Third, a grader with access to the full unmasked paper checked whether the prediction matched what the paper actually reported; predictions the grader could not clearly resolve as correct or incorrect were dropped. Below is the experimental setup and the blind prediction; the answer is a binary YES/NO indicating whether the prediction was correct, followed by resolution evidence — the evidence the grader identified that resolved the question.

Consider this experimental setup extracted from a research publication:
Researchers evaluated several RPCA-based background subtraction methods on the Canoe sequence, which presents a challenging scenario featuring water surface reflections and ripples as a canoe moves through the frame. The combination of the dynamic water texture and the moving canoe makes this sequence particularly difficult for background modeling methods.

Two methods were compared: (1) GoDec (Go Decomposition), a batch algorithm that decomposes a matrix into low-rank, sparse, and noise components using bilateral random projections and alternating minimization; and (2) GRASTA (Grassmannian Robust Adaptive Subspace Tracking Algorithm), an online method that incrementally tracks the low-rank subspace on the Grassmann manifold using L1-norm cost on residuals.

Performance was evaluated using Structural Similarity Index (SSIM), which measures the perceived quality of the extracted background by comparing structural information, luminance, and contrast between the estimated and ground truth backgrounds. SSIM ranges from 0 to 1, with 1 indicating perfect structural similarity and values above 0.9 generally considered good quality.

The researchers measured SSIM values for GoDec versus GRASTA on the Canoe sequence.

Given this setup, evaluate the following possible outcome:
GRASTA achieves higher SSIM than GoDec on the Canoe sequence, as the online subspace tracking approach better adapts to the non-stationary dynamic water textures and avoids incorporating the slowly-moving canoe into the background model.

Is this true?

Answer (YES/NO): NO